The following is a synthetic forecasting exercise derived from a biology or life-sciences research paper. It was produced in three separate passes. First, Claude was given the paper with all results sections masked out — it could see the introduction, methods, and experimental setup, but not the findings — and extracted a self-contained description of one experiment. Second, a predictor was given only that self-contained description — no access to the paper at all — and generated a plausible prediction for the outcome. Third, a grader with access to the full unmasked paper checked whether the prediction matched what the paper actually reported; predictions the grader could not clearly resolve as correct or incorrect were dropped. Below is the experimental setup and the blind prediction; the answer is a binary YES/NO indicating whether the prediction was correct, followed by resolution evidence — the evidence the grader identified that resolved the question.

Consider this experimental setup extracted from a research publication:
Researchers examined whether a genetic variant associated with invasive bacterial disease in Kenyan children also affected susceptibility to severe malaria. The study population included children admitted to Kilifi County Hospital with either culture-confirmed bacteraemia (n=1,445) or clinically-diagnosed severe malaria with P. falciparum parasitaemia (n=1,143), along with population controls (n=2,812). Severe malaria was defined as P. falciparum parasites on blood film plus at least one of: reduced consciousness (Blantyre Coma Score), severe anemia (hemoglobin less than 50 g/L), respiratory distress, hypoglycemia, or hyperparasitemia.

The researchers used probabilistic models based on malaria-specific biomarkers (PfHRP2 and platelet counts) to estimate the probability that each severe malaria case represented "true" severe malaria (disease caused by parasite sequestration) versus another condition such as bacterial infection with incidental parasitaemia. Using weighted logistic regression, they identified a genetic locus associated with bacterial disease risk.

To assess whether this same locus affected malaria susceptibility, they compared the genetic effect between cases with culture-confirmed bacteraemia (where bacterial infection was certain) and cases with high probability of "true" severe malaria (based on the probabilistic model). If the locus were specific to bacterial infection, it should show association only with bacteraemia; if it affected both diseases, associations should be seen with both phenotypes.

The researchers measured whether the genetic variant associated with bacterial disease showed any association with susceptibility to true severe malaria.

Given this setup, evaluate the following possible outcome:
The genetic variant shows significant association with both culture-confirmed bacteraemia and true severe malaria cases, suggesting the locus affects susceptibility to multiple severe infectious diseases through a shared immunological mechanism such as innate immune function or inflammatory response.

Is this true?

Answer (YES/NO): NO